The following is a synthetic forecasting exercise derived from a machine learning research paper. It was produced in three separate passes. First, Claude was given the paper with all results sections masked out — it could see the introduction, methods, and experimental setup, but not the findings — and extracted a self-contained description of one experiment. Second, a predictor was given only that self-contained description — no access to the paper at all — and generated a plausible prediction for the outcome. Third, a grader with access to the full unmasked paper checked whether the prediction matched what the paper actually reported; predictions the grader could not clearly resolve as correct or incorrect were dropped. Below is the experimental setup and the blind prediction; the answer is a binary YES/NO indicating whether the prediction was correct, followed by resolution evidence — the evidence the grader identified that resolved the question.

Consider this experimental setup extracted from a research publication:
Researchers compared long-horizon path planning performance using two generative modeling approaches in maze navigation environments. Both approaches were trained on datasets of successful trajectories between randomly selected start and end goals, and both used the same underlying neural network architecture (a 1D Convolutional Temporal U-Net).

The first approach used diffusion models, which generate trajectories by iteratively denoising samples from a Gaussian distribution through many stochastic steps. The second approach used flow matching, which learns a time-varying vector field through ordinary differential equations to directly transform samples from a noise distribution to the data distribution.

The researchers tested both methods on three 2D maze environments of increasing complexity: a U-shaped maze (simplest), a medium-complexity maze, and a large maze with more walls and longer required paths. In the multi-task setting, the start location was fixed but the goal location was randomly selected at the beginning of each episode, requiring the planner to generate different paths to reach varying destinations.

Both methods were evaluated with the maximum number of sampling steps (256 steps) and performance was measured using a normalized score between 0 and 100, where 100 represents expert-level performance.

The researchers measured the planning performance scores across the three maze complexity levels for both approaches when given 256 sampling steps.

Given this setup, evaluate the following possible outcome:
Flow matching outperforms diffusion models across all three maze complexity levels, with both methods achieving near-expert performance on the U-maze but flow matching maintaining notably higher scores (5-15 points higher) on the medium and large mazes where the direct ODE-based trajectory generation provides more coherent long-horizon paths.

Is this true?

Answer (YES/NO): NO